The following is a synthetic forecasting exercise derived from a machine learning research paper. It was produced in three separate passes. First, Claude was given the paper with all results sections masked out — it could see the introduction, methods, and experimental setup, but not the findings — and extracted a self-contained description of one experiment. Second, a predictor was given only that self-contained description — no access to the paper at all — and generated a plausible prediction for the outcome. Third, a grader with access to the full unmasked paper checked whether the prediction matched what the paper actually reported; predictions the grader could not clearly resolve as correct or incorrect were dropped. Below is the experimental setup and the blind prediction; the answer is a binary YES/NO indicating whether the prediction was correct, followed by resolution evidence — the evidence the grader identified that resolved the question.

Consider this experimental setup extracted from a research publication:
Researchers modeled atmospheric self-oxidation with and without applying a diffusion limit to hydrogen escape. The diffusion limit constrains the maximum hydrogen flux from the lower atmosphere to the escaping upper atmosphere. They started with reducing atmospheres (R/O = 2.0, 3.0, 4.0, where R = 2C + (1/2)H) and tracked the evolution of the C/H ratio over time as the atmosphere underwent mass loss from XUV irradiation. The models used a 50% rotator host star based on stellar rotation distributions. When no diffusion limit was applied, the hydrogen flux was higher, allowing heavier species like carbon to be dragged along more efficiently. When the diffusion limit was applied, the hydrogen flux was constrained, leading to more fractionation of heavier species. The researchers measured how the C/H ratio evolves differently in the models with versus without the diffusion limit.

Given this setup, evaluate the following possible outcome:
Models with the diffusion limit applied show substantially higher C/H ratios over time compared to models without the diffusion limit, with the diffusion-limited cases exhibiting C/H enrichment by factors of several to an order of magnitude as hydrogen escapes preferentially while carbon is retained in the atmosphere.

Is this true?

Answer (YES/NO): YES